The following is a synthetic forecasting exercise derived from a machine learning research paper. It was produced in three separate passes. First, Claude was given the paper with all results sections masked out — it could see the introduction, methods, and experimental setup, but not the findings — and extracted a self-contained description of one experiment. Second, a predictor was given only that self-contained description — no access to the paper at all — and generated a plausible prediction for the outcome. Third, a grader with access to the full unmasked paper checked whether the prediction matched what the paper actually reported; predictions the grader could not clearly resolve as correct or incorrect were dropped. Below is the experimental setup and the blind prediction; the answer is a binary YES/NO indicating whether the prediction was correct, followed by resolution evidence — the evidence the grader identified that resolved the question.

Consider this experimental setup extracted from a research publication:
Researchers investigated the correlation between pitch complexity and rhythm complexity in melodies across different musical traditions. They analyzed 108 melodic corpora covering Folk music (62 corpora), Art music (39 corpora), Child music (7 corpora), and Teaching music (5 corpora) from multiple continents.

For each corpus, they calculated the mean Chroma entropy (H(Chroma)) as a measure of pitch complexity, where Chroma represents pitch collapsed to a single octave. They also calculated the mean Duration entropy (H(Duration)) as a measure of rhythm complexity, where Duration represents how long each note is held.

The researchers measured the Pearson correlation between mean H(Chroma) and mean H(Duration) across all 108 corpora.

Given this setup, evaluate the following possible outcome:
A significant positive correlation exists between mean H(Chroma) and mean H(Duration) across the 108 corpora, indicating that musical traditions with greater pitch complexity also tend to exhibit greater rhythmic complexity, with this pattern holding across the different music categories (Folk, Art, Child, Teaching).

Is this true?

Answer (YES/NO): NO